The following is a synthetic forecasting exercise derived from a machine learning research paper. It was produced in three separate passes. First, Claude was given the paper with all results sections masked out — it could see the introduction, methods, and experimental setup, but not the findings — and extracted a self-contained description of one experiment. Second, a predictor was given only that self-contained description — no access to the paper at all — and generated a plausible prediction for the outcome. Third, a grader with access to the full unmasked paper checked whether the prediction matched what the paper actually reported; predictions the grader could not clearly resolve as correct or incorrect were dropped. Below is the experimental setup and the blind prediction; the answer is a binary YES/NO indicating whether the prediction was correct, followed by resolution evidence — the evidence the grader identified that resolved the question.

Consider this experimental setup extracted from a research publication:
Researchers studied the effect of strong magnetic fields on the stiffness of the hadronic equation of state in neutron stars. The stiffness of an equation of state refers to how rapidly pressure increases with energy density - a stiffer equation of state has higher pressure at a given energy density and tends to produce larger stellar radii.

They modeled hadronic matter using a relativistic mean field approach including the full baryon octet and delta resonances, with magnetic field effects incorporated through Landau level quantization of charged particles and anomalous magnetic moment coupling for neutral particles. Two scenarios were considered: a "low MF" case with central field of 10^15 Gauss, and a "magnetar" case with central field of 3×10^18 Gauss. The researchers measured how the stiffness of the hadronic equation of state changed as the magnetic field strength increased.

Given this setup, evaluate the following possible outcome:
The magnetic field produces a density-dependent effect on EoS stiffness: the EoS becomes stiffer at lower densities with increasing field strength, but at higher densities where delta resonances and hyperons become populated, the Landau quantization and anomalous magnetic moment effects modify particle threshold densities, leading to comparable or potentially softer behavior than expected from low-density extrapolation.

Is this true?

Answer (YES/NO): NO